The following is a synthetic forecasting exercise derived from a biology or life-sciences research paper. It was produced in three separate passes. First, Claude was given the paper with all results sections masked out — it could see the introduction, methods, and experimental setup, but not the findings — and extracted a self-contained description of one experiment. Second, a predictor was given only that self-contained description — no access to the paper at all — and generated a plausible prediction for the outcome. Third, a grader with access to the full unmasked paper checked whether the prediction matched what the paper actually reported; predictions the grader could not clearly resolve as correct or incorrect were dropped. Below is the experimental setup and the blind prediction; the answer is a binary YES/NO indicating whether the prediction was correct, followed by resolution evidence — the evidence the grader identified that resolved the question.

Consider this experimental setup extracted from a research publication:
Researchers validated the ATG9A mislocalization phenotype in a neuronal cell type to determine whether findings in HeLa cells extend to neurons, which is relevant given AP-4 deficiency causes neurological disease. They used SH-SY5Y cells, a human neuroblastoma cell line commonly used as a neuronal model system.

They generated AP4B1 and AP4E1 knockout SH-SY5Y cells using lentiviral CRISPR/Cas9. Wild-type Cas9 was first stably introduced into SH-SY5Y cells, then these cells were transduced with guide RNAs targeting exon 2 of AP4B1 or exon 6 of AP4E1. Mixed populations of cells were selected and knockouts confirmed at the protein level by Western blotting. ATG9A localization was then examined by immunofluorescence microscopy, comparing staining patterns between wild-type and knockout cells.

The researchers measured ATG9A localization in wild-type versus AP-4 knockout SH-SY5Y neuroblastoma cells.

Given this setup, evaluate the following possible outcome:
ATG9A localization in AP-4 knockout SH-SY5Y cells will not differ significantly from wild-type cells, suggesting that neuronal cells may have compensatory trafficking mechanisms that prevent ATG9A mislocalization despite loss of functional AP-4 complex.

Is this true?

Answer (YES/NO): NO